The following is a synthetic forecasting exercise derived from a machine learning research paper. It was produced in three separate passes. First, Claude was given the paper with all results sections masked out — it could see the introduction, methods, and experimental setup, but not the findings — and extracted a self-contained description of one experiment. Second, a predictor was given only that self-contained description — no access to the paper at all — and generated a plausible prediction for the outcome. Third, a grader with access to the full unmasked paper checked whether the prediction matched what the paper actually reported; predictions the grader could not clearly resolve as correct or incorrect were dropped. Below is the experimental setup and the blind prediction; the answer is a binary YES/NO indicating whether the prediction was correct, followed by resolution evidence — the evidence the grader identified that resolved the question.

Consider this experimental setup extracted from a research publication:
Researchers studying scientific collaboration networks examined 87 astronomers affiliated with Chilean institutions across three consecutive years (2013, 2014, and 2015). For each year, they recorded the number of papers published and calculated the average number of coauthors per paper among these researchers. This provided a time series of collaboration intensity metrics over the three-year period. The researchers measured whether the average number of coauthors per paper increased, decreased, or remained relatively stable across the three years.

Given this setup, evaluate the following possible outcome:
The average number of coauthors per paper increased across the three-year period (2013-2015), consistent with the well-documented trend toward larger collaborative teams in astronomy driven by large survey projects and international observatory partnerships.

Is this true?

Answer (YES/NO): NO